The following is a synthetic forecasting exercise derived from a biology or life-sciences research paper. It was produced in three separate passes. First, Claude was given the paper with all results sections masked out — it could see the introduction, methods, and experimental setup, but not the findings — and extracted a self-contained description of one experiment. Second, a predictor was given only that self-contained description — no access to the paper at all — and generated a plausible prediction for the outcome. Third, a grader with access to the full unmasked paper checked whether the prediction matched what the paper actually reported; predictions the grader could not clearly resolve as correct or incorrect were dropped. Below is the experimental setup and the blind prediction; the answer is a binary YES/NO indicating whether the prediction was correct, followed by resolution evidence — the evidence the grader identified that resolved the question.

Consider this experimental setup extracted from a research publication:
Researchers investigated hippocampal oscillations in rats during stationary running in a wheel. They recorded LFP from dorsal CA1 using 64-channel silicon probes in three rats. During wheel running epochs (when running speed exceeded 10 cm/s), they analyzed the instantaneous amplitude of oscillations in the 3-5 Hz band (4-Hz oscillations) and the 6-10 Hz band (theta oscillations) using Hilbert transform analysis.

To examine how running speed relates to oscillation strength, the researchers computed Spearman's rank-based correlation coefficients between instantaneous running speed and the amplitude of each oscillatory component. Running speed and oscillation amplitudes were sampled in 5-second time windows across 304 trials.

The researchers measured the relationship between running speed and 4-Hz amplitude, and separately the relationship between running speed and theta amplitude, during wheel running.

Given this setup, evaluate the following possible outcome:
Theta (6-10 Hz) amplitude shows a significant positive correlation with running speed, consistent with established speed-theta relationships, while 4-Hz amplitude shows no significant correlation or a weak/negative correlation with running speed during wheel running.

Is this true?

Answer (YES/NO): NO